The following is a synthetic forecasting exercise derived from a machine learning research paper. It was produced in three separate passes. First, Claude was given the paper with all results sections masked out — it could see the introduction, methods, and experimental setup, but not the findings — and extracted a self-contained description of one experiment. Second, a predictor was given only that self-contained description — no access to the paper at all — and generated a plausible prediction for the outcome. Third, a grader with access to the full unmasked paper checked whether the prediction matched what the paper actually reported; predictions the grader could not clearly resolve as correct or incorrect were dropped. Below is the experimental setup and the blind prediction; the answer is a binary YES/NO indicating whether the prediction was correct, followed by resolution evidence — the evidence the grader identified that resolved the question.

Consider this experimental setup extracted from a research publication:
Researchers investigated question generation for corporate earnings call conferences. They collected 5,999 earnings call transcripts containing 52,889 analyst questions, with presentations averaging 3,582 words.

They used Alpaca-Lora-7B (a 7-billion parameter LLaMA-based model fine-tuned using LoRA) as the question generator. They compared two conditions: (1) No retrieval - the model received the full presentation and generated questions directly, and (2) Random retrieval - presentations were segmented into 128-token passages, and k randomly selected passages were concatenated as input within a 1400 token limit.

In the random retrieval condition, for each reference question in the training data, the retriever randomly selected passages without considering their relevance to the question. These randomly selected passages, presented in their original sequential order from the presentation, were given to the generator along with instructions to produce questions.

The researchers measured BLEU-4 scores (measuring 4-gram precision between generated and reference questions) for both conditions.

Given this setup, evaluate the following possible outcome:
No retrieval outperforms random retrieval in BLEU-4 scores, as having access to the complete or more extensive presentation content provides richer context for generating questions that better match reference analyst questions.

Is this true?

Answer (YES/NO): NO